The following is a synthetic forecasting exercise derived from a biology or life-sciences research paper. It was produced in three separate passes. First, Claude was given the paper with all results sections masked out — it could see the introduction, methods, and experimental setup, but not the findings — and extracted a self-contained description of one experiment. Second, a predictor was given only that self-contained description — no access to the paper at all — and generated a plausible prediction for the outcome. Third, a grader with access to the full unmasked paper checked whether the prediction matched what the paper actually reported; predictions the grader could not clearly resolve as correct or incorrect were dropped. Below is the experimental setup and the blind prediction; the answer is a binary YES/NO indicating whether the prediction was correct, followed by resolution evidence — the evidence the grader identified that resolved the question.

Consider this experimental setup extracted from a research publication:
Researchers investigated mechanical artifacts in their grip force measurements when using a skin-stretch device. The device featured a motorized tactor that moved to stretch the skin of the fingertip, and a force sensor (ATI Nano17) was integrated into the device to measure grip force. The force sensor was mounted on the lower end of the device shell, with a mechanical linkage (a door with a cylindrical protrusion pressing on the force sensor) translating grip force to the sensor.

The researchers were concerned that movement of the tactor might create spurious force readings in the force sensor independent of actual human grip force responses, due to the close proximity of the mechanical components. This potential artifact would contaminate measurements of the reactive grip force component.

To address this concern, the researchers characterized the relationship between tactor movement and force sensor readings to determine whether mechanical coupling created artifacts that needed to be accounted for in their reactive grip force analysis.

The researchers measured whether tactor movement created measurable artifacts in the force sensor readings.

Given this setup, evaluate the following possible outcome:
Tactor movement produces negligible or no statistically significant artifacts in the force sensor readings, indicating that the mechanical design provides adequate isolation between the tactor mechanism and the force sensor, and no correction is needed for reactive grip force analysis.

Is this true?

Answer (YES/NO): NO